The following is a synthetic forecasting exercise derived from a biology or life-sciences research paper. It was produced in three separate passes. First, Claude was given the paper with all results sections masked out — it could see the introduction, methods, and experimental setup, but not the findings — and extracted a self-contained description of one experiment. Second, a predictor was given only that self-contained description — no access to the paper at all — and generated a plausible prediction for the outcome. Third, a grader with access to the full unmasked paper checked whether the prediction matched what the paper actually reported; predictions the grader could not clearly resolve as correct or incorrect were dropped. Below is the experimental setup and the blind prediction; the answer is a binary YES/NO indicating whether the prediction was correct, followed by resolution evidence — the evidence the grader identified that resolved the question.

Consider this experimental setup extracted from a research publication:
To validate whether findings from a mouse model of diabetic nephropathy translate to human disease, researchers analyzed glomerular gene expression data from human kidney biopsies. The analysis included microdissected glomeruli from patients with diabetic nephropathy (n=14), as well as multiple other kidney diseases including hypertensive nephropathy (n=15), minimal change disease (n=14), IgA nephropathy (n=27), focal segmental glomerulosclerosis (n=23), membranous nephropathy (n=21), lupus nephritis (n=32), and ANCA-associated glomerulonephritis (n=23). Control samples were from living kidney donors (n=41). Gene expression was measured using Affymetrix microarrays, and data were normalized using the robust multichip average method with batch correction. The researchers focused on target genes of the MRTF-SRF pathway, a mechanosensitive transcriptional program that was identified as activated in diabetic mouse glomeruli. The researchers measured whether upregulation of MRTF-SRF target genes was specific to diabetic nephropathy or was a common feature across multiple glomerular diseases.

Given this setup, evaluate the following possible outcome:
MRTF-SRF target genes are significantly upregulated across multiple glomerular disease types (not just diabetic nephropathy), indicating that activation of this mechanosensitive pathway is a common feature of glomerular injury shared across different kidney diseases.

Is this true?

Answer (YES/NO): YES